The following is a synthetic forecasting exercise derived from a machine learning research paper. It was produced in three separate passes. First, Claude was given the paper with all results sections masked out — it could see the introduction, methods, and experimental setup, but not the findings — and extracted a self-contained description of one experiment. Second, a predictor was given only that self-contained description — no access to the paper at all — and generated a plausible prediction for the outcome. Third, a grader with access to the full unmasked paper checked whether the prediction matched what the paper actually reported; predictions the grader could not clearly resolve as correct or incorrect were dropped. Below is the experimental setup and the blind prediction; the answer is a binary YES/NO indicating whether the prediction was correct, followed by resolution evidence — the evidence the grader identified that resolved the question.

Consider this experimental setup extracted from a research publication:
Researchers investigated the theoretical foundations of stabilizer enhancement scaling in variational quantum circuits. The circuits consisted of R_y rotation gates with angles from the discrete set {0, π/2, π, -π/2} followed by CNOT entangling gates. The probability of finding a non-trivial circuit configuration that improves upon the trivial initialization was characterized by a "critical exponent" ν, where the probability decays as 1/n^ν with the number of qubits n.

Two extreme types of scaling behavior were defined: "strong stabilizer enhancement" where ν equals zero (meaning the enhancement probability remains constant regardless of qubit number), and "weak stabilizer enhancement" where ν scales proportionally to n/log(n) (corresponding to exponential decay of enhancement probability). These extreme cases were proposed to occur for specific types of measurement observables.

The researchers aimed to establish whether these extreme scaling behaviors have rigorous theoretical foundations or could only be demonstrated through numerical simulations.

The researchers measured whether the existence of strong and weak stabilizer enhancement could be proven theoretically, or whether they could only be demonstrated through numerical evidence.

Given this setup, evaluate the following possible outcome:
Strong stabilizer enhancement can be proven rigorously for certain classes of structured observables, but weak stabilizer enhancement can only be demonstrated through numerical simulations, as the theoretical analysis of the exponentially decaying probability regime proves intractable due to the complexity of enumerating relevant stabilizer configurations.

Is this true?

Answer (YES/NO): NO